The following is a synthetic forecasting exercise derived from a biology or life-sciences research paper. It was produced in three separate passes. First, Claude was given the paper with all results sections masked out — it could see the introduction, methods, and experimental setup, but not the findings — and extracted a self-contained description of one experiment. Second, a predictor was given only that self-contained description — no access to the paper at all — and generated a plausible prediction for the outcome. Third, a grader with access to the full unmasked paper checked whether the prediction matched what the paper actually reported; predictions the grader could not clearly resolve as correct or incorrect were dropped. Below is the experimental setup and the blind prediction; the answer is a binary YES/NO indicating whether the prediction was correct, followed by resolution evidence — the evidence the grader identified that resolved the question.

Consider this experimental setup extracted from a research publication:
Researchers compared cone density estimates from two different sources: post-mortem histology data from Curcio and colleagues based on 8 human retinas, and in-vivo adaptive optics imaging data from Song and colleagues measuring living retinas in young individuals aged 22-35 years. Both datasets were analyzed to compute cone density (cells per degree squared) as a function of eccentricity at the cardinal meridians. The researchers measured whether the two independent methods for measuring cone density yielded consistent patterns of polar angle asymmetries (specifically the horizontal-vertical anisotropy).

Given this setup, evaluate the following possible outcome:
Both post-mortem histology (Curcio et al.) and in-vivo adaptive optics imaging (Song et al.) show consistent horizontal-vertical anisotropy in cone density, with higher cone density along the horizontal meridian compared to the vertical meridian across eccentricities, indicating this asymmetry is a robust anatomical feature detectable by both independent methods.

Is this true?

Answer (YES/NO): YES